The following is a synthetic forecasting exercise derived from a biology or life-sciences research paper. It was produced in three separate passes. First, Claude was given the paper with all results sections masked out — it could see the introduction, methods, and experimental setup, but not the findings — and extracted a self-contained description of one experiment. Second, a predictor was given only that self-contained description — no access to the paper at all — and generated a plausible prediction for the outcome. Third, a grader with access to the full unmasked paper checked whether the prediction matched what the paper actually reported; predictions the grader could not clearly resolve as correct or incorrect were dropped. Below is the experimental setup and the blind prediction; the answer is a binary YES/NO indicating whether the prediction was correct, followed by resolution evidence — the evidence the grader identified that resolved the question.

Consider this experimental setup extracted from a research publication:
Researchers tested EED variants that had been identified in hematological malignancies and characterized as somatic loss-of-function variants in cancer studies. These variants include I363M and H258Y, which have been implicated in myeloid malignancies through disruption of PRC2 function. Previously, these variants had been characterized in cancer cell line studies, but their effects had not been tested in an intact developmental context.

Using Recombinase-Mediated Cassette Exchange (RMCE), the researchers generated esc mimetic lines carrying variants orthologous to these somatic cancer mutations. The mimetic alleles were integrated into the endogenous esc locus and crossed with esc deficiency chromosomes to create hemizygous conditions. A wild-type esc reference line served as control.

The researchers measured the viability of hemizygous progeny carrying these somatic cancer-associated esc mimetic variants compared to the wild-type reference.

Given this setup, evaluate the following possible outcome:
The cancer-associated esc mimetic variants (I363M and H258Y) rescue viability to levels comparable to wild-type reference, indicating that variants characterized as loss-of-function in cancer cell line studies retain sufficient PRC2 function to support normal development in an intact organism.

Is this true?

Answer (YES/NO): NO